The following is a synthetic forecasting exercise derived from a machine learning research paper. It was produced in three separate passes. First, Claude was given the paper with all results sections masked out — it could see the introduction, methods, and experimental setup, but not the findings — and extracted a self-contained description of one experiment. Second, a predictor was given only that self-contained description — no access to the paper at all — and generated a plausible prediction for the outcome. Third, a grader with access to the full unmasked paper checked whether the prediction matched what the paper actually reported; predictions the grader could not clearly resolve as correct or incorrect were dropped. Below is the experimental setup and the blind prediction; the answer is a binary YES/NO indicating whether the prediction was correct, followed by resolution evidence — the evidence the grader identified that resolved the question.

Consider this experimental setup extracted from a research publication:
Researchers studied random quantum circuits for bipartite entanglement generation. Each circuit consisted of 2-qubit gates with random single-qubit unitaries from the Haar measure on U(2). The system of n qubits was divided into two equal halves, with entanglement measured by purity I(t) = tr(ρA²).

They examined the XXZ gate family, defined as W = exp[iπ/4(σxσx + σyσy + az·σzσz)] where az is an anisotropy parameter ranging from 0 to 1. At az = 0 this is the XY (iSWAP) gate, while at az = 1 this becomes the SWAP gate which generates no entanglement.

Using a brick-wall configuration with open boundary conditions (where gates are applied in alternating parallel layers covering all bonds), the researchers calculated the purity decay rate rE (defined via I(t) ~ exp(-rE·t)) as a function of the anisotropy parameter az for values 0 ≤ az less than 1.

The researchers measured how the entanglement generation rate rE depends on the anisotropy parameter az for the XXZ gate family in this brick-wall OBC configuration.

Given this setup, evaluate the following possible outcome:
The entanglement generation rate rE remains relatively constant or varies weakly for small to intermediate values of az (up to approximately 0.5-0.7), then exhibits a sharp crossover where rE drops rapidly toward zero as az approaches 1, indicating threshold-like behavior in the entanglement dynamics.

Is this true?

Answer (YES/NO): NO